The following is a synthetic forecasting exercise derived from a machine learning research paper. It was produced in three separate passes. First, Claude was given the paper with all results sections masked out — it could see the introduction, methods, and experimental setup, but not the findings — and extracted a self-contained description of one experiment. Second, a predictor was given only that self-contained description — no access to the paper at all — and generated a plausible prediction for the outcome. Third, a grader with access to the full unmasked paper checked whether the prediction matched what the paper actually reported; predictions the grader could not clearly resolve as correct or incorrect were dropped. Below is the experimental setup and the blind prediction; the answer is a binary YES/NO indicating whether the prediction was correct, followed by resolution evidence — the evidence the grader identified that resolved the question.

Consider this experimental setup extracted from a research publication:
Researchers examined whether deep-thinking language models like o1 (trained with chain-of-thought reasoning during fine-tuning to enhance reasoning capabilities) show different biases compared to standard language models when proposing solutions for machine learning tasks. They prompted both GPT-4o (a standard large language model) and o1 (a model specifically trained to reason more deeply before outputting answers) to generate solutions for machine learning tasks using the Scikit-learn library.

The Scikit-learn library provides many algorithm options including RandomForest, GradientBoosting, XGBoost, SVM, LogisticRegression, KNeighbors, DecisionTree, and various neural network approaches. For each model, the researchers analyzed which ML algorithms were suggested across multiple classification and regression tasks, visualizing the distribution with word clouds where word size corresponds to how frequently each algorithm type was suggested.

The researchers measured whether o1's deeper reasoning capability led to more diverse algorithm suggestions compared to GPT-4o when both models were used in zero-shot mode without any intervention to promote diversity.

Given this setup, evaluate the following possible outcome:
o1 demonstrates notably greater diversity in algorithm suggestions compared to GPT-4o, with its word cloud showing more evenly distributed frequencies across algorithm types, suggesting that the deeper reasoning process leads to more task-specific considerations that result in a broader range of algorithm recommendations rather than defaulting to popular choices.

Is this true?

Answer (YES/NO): NO